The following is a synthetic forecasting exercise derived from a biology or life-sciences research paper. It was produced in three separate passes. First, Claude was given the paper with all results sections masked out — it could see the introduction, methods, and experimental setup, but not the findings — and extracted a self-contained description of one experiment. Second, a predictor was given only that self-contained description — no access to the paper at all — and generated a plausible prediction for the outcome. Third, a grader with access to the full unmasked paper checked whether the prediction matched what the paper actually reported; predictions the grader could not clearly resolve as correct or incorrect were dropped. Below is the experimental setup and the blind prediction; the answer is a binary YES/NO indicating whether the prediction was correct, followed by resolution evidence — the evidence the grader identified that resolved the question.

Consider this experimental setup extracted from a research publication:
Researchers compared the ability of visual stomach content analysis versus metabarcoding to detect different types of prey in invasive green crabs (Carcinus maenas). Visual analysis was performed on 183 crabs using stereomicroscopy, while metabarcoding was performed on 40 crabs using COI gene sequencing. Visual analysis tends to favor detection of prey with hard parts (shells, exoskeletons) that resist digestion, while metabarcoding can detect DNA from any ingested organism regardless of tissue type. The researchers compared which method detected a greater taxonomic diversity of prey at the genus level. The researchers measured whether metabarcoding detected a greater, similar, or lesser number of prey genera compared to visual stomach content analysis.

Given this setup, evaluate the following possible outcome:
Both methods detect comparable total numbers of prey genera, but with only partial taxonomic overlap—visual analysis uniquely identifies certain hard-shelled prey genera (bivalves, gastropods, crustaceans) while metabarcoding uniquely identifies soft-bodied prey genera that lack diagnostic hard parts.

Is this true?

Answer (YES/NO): NO